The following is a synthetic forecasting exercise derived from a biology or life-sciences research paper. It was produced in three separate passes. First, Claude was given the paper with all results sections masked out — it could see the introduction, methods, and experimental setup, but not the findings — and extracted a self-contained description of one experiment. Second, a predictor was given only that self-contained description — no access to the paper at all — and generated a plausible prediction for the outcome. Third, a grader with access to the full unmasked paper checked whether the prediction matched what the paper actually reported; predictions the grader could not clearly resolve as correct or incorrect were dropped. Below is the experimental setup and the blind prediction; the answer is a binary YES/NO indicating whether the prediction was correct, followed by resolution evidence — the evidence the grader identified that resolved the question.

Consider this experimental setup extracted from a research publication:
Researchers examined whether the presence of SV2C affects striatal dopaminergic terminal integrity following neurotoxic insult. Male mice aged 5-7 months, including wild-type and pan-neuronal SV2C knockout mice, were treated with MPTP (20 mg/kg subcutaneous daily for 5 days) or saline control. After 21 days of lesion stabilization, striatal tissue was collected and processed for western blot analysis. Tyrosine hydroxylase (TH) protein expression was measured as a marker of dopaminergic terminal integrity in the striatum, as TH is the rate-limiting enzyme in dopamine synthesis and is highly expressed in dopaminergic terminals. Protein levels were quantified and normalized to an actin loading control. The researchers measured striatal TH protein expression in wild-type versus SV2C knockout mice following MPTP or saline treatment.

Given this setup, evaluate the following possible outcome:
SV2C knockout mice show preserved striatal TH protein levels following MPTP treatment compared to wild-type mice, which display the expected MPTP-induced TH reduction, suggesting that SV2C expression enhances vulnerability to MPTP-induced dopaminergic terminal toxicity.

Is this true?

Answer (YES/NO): NO